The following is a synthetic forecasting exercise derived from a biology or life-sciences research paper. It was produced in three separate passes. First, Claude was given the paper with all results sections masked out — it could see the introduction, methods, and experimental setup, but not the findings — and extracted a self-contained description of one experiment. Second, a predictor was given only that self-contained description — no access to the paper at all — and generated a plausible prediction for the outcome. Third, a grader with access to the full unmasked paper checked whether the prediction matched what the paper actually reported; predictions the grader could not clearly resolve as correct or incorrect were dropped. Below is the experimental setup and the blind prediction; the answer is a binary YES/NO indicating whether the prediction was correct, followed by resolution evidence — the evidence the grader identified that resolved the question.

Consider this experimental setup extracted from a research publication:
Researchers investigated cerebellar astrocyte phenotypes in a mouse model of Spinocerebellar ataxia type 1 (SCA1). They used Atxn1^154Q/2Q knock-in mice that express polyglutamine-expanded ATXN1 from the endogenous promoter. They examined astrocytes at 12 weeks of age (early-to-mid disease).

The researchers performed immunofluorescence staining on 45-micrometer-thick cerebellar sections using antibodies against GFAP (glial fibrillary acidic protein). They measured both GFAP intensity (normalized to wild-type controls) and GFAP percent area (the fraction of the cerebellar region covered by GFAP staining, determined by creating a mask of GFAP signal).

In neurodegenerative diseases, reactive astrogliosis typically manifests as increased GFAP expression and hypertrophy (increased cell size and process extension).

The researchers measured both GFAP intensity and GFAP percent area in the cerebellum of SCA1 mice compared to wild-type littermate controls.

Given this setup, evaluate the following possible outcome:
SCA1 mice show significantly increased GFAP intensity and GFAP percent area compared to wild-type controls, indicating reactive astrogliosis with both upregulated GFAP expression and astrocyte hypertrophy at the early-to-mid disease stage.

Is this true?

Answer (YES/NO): YES